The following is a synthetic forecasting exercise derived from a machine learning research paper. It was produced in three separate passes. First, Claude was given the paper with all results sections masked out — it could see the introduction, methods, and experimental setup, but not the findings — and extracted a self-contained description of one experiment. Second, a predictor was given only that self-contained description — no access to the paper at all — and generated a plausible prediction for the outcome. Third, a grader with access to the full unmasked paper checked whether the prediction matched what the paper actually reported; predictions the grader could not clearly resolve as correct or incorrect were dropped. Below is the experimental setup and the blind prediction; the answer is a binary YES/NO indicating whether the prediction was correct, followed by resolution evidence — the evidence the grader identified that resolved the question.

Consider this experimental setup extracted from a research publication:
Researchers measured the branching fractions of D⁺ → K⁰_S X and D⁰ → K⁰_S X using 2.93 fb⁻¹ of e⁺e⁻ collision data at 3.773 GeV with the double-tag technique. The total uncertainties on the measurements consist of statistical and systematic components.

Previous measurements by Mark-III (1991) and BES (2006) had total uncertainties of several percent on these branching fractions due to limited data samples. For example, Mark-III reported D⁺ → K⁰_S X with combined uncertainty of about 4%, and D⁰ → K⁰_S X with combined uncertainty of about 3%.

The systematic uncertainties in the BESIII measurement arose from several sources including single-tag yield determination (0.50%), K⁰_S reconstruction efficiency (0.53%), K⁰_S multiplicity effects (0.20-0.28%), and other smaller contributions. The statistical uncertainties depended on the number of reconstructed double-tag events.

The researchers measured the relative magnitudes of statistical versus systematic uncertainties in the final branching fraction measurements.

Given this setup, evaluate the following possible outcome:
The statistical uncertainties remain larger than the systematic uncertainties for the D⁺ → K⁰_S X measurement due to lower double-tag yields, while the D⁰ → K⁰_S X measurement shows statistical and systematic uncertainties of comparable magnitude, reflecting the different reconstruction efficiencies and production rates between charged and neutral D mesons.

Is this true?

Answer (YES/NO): NO